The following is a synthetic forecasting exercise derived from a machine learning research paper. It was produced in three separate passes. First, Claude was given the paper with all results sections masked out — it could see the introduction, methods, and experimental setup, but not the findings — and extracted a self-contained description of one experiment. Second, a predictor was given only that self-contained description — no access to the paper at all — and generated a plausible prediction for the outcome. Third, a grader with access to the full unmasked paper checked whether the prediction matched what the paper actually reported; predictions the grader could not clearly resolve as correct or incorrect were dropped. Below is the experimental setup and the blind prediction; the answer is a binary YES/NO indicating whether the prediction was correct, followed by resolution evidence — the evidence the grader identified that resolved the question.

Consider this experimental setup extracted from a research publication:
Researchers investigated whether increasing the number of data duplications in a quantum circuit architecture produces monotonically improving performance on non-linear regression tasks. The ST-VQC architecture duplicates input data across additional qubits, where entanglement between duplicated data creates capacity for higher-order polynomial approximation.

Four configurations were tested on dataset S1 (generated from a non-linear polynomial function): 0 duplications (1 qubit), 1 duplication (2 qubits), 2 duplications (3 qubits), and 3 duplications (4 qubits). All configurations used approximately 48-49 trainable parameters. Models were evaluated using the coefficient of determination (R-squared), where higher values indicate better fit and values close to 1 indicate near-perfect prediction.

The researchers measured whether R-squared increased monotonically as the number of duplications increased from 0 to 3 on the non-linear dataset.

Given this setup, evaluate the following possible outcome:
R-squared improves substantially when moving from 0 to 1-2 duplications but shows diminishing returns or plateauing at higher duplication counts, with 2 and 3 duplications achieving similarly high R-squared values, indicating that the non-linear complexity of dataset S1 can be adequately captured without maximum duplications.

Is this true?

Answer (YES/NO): NO